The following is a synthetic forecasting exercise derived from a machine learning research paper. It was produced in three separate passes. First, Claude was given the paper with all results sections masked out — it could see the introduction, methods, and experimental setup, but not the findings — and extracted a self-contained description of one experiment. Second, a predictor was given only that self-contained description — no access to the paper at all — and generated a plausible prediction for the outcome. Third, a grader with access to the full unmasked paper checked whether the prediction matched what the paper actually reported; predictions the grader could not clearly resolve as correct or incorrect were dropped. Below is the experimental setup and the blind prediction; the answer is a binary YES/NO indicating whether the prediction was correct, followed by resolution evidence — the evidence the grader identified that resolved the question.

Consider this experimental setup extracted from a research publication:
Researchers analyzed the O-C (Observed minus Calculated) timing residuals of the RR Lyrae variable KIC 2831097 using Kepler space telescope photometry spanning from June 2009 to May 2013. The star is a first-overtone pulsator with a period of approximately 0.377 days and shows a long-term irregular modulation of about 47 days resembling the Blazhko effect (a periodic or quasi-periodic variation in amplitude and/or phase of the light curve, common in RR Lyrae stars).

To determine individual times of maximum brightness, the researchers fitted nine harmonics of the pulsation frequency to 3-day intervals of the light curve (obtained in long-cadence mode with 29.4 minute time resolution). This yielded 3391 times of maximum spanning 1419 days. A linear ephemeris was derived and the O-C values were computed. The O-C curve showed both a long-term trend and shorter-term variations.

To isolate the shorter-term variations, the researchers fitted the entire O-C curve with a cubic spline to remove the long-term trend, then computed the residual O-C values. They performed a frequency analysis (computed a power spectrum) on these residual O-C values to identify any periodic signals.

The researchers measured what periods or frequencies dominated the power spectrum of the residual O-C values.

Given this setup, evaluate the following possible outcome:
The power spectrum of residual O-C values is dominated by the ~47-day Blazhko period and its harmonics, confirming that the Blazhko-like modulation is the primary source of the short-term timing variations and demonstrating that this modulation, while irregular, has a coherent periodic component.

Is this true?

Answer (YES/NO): NO